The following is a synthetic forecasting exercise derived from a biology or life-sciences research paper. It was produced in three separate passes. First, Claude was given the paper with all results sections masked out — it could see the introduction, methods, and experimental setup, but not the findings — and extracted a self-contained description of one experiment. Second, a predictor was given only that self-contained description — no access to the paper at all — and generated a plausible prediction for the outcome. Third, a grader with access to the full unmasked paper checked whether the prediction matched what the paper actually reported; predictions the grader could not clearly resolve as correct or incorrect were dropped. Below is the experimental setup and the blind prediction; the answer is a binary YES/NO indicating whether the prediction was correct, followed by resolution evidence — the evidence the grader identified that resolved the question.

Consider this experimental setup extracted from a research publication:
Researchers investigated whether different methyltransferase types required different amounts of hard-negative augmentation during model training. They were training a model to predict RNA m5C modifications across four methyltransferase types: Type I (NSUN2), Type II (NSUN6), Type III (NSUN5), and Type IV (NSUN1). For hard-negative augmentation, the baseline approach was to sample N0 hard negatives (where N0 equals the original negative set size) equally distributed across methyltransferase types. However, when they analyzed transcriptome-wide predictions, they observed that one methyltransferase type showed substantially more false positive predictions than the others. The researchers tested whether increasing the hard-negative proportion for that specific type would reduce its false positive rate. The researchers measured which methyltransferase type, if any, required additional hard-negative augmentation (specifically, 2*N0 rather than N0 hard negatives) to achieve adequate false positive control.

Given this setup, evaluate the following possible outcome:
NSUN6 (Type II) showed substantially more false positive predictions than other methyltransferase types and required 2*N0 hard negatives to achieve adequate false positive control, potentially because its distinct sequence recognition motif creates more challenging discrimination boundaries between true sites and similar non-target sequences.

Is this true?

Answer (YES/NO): YES